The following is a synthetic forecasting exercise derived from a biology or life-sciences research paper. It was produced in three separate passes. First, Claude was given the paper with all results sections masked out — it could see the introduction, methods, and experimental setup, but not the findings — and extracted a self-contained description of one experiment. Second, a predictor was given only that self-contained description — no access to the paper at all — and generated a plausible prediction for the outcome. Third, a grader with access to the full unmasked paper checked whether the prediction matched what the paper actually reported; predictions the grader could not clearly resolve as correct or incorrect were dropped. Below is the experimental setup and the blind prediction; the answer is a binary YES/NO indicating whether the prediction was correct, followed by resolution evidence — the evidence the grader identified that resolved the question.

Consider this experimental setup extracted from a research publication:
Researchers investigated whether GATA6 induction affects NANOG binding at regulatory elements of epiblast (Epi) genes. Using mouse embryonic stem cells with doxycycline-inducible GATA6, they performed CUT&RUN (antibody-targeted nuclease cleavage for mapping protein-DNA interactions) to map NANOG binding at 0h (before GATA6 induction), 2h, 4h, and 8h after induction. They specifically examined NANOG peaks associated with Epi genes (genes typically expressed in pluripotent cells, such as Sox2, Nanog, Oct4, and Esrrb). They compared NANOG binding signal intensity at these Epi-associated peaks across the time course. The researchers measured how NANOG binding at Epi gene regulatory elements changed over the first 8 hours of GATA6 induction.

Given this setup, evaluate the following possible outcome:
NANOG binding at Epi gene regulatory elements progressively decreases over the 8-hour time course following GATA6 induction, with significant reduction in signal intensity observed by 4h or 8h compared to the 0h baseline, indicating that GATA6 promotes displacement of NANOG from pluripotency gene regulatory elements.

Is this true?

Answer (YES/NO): YES